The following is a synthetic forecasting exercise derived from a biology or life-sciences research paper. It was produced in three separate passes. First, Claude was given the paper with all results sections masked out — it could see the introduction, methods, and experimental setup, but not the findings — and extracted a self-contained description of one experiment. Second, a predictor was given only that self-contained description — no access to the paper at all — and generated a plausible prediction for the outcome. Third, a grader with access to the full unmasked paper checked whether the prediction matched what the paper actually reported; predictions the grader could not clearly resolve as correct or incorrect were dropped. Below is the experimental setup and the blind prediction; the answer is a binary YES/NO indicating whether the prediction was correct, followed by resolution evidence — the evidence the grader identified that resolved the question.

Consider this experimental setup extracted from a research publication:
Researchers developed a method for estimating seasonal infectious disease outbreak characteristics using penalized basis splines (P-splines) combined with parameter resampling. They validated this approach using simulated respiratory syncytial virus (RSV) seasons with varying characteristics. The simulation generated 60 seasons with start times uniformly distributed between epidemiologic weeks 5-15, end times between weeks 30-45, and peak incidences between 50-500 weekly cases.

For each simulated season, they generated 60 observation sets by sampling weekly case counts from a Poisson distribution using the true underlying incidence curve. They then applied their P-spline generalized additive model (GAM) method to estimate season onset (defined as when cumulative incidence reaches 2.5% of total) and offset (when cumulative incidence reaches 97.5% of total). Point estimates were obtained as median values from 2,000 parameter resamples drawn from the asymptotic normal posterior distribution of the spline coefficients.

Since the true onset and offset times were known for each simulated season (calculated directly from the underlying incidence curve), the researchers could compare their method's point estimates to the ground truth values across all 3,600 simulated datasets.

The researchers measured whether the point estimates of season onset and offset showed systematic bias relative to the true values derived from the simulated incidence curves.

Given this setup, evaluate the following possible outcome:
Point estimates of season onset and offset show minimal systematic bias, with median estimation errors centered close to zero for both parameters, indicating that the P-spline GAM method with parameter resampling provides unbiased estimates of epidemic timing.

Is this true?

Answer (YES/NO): NO